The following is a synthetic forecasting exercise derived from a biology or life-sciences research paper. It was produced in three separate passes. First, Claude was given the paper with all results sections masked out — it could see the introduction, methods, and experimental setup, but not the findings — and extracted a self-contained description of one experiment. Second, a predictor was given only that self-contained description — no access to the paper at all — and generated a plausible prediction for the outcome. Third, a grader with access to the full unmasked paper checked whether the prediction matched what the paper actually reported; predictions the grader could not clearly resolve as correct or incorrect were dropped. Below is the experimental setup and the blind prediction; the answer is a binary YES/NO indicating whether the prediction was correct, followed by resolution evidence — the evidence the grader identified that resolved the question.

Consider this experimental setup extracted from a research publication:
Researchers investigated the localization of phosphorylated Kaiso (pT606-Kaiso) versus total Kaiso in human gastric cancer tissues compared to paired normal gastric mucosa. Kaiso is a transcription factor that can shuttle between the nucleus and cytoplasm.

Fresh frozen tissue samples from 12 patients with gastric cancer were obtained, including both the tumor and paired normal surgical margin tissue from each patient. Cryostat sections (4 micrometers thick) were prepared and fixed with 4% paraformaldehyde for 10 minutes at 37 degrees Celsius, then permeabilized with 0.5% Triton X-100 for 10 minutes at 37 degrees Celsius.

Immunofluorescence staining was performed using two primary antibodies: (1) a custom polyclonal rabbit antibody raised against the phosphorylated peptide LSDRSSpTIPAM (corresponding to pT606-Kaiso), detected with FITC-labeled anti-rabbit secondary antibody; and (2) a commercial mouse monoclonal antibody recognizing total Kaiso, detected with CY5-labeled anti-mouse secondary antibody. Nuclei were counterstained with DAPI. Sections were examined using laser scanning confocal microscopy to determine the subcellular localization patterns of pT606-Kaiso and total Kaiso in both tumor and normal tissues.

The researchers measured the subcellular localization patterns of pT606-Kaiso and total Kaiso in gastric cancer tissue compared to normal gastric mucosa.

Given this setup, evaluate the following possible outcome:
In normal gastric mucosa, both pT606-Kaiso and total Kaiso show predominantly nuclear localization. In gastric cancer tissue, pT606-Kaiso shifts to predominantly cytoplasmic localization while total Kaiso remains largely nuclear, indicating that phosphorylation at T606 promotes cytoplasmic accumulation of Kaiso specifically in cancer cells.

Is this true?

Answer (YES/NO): NO